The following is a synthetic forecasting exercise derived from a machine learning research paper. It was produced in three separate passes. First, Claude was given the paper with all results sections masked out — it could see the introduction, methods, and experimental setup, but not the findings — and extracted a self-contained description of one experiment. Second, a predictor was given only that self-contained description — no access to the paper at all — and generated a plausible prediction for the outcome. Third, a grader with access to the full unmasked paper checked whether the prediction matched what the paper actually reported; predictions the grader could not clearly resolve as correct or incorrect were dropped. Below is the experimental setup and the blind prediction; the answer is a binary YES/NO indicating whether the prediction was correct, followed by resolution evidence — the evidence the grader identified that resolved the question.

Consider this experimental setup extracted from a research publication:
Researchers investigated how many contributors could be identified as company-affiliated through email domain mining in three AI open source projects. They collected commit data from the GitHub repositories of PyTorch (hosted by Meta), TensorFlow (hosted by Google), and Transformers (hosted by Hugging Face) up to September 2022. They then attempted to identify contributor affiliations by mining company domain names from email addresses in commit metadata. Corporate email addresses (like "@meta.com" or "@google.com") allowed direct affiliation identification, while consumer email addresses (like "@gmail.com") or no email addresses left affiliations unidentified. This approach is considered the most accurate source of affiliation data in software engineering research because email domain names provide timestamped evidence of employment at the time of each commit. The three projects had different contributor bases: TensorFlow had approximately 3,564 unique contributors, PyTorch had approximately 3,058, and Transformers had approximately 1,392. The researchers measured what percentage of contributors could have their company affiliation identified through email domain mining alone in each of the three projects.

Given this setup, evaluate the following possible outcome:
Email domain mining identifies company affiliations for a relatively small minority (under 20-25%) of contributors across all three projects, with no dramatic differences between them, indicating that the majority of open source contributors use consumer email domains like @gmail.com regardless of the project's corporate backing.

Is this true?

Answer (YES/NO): NO